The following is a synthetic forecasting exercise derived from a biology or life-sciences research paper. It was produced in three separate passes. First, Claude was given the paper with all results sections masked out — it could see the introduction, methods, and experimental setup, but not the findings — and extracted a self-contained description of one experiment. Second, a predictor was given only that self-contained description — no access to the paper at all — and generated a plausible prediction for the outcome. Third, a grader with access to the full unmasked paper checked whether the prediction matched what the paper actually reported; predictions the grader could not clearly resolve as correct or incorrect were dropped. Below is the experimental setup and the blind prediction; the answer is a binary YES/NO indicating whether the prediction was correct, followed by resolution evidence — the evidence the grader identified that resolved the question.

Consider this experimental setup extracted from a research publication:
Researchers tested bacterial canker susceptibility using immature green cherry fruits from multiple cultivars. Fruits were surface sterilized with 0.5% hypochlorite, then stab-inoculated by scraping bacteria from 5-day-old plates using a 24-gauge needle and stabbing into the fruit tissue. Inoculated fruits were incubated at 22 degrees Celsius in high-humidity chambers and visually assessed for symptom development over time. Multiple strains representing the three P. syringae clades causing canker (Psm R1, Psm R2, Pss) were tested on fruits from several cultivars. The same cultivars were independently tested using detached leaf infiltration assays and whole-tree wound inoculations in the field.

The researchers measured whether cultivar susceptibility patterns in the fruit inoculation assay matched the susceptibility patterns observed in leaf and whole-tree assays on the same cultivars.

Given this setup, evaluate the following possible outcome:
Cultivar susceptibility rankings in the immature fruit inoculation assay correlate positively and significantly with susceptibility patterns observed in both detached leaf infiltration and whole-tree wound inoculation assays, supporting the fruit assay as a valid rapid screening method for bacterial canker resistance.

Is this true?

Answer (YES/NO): NO